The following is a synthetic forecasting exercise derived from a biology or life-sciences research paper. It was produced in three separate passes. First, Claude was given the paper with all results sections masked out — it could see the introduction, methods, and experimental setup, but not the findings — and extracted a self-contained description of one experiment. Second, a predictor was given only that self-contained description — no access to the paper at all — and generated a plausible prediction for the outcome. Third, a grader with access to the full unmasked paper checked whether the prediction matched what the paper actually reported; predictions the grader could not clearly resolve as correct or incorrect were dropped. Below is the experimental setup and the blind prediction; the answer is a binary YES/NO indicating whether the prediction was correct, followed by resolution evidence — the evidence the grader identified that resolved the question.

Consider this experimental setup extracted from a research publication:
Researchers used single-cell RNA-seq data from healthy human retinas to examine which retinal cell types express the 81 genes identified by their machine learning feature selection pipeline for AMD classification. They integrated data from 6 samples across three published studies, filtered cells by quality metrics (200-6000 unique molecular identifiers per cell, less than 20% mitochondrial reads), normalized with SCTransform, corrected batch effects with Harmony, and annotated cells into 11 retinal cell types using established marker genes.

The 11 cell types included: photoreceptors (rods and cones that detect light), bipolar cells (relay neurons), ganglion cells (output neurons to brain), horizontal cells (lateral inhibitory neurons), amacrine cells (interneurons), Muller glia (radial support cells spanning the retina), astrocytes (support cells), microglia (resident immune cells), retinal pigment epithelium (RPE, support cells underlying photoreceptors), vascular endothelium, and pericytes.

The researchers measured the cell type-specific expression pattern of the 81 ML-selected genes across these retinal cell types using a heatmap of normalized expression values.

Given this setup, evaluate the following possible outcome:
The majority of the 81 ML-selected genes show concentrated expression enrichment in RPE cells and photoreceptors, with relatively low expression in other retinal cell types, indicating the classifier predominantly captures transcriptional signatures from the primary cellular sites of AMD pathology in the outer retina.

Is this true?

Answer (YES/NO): NO